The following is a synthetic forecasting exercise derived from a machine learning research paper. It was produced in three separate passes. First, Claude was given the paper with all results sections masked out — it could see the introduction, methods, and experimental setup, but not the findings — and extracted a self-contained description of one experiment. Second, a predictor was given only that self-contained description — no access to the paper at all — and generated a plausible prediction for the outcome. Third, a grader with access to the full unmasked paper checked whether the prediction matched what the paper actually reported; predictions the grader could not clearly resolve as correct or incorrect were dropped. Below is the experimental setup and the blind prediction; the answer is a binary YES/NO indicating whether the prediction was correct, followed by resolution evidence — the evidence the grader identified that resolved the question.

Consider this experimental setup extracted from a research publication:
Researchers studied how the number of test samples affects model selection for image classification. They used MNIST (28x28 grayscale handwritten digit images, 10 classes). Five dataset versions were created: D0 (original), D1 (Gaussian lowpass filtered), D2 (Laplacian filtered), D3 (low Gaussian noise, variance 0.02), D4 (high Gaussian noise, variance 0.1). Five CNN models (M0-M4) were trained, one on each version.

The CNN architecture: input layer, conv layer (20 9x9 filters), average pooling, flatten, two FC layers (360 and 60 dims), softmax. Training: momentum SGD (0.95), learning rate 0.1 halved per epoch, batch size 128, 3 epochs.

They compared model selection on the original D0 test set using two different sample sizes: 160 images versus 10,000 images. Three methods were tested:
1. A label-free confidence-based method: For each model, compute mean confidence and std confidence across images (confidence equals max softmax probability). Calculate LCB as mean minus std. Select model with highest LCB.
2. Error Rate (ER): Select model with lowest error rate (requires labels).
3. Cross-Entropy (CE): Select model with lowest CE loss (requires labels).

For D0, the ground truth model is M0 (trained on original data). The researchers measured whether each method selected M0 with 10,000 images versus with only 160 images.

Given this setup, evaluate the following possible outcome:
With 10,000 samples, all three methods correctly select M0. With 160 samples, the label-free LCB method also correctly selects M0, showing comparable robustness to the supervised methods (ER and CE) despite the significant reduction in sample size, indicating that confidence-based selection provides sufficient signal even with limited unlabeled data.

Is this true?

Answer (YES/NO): NO